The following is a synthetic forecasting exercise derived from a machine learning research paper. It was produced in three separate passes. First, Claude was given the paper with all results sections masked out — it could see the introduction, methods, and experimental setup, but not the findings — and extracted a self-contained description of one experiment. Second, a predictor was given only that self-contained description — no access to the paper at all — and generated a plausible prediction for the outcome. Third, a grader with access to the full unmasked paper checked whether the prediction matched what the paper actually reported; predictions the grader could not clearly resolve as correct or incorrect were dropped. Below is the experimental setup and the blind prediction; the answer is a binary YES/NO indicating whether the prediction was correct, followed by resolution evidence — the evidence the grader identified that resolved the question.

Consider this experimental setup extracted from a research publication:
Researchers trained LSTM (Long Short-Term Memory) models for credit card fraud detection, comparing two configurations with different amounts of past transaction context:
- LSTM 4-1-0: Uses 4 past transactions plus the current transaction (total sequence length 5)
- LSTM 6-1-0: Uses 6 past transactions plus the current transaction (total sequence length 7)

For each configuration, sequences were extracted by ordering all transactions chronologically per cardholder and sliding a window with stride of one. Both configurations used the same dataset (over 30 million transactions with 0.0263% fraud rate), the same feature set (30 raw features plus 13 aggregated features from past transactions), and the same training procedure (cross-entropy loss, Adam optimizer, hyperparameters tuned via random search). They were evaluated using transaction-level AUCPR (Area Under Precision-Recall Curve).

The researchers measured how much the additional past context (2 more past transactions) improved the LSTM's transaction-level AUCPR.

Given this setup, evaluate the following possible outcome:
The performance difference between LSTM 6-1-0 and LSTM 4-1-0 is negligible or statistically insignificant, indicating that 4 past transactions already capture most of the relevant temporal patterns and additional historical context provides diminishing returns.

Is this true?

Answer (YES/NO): NO